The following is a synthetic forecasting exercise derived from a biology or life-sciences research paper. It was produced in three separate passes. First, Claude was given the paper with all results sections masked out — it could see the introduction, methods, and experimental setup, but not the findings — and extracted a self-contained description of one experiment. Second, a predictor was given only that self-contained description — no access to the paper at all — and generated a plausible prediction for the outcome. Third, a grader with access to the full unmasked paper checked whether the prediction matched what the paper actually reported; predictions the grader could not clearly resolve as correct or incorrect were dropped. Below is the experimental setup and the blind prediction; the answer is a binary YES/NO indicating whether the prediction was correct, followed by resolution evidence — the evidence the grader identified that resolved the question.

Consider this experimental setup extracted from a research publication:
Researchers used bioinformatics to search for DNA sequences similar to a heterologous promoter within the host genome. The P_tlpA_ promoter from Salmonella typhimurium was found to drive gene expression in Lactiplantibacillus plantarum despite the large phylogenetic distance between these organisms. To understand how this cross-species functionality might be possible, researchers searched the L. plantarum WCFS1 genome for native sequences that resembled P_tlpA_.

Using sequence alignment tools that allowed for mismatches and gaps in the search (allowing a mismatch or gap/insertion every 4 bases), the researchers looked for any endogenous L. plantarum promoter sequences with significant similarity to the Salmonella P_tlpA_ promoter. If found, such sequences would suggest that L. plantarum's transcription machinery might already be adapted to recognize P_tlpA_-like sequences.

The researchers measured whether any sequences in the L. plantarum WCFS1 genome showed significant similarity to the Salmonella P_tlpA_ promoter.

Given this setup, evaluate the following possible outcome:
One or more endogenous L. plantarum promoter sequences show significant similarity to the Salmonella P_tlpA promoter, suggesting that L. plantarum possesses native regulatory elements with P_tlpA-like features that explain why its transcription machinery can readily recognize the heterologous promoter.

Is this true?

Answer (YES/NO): NO